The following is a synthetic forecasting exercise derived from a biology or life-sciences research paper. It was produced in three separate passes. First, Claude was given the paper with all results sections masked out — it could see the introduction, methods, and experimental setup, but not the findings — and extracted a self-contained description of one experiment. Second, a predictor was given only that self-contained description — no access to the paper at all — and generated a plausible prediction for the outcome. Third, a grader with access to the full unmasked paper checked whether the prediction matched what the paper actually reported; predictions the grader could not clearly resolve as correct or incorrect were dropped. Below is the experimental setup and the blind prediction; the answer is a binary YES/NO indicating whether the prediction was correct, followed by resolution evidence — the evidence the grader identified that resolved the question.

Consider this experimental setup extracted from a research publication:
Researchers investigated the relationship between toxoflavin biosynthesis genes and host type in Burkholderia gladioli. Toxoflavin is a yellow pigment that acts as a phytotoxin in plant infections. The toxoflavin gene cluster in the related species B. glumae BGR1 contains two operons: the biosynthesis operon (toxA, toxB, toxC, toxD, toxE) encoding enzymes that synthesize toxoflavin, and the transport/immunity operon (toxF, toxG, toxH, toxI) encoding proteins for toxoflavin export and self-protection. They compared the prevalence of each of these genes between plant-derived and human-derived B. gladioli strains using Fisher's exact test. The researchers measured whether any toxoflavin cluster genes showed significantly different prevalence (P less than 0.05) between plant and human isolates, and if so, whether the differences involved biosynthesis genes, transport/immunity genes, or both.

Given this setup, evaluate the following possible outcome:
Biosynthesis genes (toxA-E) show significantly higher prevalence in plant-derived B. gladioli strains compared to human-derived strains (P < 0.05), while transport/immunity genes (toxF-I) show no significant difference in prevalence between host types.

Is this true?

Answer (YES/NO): NO